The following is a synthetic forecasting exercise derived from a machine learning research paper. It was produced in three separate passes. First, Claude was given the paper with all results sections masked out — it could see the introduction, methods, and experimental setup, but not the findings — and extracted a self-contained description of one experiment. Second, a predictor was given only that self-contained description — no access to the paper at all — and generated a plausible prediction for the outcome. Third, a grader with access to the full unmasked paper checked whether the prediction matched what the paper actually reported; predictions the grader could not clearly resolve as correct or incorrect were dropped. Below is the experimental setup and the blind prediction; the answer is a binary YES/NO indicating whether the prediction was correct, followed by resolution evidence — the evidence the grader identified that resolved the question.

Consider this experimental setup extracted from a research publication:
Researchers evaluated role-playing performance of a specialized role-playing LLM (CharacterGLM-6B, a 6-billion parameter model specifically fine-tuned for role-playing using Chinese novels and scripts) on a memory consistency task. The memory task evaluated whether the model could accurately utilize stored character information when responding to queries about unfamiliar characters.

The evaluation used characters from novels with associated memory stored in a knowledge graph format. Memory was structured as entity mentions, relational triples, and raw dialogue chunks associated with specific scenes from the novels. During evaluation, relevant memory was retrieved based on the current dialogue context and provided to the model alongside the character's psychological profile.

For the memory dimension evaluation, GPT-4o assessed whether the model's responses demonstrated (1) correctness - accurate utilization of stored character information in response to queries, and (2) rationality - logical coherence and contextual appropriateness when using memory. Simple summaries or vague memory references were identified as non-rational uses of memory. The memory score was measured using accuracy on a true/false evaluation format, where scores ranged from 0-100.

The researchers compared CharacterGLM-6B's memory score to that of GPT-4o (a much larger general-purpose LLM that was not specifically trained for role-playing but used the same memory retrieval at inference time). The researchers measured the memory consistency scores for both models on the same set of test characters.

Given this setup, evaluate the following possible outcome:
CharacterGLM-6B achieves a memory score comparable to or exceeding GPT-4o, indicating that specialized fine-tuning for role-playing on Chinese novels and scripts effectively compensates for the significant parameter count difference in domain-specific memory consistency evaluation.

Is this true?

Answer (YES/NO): NO